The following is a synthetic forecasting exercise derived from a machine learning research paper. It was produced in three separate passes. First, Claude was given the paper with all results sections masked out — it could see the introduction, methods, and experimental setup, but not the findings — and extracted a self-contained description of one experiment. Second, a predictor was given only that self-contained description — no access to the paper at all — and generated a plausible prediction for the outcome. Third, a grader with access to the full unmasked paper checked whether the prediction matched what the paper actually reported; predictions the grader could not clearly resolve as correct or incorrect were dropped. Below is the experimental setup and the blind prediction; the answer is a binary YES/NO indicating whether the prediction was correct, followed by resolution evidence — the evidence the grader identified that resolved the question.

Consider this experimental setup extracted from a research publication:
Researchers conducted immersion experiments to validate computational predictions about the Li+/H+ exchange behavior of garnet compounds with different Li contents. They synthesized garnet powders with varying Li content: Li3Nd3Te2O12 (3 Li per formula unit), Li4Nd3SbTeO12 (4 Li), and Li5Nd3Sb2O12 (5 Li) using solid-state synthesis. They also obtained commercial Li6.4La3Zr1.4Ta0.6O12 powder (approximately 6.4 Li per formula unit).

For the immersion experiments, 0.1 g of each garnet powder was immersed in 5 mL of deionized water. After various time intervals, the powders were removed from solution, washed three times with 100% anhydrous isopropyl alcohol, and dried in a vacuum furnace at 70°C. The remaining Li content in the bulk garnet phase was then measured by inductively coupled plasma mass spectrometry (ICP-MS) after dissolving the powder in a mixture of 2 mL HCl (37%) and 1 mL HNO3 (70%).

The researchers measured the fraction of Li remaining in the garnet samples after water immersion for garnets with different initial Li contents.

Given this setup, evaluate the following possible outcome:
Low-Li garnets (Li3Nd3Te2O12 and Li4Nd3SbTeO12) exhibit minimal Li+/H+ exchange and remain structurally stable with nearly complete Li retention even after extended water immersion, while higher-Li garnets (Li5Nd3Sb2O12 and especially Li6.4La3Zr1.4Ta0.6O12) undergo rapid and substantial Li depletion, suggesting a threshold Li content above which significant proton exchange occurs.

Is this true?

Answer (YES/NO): NO